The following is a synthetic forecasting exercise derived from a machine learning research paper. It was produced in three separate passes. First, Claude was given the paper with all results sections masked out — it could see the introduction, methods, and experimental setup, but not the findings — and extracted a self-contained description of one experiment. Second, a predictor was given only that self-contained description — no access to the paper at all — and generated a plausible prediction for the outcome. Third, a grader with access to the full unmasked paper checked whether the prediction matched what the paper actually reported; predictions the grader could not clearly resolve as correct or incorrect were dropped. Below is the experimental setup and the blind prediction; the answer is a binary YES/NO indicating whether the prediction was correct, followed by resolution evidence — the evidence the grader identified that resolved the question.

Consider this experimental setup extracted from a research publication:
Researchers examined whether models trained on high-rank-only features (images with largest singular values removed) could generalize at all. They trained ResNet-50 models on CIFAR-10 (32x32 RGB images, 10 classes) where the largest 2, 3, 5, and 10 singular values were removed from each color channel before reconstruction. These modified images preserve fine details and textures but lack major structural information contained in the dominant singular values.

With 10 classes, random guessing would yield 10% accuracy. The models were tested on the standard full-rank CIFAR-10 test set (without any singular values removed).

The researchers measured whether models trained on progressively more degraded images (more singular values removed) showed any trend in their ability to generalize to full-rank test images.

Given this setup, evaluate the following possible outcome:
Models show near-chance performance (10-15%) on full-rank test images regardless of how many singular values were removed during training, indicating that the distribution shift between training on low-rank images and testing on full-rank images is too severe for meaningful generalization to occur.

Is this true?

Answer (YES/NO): NO